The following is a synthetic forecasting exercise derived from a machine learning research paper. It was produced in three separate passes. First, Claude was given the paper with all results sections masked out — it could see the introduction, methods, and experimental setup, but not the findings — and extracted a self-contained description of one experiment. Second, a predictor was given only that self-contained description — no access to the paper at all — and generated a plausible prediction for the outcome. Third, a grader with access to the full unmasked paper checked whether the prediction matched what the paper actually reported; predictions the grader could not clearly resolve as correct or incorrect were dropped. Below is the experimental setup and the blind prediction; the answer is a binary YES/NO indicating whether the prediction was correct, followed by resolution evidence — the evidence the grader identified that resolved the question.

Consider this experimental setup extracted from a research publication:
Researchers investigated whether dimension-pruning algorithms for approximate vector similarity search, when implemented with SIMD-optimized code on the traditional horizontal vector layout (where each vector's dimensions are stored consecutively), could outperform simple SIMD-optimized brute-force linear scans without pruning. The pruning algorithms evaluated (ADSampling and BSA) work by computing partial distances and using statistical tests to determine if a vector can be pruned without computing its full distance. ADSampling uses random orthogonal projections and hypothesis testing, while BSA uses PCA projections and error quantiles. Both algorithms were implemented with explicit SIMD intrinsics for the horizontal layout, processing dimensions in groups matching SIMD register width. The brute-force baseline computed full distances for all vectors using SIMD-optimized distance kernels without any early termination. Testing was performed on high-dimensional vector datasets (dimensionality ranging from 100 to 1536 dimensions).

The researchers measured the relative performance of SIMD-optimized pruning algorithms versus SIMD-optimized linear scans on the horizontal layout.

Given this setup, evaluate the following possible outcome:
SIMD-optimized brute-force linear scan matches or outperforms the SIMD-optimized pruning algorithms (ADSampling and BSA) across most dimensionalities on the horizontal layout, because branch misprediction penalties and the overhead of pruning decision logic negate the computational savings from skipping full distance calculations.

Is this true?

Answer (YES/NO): YES